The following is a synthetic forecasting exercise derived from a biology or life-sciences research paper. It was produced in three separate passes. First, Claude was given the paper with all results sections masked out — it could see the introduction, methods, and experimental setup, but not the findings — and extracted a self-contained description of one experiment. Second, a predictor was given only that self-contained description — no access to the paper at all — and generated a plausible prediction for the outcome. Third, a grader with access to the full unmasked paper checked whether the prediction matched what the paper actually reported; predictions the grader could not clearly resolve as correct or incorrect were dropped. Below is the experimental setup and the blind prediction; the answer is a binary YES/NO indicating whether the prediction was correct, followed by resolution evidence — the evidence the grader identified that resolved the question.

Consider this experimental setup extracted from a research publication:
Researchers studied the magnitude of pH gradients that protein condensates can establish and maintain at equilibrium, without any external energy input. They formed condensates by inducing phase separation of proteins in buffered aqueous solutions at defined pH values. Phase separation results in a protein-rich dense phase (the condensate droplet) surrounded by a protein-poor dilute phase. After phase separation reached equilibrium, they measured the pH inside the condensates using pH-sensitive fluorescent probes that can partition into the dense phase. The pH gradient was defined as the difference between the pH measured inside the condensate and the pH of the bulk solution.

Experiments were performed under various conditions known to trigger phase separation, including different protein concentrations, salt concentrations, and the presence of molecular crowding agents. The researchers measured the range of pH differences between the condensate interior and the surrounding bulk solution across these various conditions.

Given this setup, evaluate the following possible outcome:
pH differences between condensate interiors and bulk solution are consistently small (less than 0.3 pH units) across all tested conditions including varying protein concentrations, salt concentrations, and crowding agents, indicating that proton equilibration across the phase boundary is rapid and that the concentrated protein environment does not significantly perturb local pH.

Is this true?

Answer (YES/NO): NO